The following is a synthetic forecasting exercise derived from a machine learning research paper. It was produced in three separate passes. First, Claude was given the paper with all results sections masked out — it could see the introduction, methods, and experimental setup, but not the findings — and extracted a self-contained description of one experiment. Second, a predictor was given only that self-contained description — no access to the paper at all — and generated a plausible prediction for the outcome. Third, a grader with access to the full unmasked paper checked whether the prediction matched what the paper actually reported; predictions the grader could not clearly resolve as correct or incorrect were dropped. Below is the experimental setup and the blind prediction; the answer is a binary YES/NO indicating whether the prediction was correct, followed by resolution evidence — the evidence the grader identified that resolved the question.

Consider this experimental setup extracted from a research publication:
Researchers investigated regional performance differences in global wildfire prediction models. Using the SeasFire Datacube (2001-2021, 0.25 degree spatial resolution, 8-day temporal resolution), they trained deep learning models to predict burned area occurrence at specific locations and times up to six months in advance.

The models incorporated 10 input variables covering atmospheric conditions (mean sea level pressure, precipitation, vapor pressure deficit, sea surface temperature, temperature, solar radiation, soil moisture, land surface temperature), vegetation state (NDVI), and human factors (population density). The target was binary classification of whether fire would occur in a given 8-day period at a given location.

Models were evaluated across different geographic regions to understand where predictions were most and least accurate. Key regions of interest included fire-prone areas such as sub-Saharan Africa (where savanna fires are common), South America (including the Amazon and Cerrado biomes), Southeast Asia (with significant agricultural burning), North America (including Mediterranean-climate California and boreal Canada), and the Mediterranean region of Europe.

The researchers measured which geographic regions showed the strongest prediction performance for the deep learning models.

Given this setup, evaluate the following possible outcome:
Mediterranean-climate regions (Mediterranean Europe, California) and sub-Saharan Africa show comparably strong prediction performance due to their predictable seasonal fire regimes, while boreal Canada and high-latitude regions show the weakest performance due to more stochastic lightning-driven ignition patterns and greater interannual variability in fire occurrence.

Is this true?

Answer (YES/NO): NO